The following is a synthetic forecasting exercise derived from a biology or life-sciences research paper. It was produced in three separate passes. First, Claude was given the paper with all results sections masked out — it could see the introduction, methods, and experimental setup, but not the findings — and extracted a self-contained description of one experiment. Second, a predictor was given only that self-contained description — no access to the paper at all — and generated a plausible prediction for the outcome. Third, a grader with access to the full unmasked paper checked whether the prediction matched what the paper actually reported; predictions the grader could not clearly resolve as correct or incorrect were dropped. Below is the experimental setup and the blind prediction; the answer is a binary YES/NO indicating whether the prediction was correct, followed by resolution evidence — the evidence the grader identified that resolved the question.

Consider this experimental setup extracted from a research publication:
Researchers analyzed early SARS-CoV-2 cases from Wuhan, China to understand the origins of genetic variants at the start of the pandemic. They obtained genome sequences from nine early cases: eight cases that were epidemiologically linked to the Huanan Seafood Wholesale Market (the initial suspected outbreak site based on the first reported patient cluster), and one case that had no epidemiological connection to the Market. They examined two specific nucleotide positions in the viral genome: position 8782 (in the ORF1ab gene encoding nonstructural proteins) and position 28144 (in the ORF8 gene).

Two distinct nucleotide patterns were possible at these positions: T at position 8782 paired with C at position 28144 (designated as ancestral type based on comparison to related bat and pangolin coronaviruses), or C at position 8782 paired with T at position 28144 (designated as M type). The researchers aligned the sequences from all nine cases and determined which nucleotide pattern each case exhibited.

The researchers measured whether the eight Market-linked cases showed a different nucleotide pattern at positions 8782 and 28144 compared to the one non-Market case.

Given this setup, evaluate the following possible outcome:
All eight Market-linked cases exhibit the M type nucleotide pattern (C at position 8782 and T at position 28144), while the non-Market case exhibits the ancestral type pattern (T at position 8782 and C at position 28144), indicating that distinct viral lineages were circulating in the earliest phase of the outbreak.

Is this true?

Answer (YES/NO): YES